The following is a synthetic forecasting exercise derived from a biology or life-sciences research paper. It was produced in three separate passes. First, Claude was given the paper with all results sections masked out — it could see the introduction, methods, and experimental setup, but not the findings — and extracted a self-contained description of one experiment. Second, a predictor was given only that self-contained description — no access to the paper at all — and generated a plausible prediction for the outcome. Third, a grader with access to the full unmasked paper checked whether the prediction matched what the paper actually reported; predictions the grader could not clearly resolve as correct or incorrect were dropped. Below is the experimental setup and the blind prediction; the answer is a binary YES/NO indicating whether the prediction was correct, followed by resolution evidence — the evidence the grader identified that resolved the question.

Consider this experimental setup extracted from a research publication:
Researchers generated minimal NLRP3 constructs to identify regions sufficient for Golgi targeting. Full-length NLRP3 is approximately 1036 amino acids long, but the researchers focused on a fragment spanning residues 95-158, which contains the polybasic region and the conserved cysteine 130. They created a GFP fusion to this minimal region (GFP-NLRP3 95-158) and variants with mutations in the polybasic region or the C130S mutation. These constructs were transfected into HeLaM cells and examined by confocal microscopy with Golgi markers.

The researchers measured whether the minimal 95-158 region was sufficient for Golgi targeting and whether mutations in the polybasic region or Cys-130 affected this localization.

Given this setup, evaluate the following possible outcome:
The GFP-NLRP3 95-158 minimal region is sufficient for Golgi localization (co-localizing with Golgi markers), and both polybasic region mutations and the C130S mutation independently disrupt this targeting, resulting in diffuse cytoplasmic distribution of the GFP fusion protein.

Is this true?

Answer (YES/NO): NO